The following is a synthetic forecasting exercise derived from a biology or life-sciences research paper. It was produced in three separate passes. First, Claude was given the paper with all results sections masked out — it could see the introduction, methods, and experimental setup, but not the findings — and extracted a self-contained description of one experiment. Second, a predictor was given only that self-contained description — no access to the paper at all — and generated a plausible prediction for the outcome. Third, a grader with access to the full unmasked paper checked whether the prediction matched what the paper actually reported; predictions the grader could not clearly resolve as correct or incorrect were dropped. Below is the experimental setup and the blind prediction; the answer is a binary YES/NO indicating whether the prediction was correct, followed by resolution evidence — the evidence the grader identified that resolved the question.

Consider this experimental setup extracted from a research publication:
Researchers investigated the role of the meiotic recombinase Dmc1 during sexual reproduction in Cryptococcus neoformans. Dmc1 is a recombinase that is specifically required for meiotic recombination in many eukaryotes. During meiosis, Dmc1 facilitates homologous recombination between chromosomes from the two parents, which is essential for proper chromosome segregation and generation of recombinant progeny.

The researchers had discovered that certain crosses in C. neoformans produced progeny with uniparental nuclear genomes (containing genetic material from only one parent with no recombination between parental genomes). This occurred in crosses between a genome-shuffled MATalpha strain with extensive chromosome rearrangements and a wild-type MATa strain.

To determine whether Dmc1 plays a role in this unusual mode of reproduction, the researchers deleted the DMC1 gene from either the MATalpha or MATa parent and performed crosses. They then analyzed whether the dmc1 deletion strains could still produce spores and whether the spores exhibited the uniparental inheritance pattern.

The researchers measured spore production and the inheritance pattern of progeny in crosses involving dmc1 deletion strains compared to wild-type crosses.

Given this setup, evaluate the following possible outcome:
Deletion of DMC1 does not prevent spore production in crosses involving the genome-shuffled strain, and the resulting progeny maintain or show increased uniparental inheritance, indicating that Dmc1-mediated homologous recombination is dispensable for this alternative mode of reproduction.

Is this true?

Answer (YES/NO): NO